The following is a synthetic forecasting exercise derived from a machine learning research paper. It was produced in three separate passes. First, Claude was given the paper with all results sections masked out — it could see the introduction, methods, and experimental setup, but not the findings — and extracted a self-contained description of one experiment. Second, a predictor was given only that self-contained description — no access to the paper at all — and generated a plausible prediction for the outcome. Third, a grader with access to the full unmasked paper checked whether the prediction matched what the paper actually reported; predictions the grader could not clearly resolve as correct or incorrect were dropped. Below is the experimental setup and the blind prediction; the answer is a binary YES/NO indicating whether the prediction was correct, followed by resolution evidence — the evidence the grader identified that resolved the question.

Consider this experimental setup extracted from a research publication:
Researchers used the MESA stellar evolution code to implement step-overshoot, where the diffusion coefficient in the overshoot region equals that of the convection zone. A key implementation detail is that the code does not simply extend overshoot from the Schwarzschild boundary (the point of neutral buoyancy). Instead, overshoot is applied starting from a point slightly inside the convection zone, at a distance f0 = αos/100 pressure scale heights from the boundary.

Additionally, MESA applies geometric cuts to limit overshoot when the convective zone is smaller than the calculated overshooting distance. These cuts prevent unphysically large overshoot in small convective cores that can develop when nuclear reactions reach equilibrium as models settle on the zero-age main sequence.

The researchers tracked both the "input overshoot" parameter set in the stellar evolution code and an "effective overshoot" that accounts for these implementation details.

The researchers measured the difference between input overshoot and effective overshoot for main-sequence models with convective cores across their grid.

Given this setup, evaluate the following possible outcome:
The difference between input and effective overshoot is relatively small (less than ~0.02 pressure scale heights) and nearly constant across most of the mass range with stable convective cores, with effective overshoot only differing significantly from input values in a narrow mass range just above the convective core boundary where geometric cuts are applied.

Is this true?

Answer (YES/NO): NO